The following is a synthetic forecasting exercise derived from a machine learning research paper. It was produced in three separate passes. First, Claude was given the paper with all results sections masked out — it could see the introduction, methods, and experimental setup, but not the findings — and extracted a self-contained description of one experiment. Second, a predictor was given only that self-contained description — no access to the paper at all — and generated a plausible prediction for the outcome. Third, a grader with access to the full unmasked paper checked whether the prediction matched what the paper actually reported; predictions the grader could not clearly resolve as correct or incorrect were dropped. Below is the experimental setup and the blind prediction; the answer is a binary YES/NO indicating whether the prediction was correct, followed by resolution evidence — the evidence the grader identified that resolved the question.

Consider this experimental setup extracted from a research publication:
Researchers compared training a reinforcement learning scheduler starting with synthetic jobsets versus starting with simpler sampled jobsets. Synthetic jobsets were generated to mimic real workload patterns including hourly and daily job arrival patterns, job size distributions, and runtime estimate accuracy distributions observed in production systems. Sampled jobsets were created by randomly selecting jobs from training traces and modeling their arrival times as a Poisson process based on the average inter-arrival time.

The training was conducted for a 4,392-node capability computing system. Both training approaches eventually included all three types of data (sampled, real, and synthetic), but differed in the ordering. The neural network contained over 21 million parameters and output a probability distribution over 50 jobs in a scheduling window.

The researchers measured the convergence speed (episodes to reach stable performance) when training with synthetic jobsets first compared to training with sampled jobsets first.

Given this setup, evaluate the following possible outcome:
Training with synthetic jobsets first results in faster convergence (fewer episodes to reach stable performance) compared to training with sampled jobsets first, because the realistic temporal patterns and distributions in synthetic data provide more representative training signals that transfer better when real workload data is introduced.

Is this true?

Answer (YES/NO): NO